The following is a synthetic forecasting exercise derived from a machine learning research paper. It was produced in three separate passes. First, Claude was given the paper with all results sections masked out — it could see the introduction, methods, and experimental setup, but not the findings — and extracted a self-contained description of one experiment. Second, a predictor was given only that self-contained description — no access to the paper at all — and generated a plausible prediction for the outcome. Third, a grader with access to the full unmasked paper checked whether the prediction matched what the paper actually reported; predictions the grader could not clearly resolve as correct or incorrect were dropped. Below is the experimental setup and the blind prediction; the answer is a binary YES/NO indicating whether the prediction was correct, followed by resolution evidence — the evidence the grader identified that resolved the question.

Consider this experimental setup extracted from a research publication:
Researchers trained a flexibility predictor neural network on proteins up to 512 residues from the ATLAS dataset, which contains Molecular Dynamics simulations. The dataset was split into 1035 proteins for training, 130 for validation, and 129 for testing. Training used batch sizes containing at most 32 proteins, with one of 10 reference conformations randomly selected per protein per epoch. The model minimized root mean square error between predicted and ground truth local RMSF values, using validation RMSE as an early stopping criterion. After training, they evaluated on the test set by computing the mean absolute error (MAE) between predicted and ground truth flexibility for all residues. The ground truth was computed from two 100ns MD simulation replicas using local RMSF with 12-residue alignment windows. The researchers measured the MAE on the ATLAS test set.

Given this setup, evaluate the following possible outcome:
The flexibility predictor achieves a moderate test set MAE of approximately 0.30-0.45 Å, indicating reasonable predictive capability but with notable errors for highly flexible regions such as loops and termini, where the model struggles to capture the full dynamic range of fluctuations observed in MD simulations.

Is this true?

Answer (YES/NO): NO